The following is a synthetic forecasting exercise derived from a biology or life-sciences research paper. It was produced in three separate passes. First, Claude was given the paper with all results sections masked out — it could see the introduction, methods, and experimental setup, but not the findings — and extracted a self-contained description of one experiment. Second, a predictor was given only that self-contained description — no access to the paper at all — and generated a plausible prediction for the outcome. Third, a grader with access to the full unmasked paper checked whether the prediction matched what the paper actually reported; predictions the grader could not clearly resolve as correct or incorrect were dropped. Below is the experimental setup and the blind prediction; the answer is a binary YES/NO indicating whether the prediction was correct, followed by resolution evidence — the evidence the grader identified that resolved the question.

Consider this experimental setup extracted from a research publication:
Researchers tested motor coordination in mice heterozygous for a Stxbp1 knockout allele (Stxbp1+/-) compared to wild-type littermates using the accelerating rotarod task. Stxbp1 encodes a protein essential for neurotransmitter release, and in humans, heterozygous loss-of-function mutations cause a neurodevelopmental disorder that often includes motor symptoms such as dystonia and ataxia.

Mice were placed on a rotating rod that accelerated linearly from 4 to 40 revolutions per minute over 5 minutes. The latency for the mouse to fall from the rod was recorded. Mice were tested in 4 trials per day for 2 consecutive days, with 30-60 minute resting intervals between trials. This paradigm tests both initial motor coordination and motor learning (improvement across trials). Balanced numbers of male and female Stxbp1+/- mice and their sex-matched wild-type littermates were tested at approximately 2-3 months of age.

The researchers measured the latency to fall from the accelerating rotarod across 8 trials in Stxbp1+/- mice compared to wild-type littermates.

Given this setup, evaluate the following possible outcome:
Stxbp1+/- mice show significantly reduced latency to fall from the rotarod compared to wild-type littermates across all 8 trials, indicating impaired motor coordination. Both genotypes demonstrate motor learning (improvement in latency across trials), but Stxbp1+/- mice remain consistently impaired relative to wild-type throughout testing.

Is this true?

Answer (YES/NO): NO